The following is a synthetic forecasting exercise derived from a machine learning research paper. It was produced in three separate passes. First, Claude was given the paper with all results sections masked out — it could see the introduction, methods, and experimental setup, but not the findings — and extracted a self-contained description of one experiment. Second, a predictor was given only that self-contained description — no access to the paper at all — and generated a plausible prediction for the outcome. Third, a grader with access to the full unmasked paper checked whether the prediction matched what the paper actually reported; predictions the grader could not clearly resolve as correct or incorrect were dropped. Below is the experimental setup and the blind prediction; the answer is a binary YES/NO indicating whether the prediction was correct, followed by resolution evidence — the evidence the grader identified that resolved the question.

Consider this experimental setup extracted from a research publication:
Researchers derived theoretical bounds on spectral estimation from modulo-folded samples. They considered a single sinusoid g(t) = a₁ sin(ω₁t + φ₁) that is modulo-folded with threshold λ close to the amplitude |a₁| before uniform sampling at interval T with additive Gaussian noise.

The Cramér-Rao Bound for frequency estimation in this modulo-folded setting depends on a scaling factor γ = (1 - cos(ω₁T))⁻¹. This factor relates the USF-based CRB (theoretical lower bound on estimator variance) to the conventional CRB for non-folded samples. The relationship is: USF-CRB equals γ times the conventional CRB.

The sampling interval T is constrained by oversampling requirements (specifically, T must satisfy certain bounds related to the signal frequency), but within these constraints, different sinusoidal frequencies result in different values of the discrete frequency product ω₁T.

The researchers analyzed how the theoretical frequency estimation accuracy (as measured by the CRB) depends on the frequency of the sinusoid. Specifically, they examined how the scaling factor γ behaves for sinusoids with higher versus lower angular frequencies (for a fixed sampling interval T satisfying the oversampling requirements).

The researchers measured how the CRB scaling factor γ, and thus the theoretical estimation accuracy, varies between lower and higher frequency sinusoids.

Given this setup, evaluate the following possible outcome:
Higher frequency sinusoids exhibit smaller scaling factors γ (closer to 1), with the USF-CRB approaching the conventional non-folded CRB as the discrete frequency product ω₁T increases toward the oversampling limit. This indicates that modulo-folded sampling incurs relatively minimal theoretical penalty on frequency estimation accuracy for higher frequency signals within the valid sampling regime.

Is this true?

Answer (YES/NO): NO